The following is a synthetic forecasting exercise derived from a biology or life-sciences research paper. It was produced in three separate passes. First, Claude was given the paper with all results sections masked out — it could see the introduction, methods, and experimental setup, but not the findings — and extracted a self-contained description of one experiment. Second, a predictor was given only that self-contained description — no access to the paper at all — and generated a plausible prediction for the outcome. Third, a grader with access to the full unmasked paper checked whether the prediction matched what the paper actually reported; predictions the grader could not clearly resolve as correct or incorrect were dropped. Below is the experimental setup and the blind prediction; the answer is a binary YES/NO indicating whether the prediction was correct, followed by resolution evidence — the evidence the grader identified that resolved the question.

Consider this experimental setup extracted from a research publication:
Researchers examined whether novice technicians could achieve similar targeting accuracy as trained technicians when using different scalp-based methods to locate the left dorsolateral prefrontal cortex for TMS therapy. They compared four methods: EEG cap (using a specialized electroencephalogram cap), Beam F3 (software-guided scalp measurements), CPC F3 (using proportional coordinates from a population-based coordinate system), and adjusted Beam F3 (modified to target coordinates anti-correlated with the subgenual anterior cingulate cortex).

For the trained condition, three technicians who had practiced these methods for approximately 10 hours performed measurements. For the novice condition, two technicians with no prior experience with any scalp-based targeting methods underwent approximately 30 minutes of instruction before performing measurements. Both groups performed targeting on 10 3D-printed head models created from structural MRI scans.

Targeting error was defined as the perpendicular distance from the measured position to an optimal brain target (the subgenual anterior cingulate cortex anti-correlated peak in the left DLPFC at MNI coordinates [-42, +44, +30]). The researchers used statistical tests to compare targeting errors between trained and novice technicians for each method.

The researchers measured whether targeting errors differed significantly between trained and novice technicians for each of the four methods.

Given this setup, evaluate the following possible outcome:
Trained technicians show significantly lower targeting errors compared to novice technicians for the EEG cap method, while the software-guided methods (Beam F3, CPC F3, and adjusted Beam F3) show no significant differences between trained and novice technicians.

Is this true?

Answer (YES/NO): NO